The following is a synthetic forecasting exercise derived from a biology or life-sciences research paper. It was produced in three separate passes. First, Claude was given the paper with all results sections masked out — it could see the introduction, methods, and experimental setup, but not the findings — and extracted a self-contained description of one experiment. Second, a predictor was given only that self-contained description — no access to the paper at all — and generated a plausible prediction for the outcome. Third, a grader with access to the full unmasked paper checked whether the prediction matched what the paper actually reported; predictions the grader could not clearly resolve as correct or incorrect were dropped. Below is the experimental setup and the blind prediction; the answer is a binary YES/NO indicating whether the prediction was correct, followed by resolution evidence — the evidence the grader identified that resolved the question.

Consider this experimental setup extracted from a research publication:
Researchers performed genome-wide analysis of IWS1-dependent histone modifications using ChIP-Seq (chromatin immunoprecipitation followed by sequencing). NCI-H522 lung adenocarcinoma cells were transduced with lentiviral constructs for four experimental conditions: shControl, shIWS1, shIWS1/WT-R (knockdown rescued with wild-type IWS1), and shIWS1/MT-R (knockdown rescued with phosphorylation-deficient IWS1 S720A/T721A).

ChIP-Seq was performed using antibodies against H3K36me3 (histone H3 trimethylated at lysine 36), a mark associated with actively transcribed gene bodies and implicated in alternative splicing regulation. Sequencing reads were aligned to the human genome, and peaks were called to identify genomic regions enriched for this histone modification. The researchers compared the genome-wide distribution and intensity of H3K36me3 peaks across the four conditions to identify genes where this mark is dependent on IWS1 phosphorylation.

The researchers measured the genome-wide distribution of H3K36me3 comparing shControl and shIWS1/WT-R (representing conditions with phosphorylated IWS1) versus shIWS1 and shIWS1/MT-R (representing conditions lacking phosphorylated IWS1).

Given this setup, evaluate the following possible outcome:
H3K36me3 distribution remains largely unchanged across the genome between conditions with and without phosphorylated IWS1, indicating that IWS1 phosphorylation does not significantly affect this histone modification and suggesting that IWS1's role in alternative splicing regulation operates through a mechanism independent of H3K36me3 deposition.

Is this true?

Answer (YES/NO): NO